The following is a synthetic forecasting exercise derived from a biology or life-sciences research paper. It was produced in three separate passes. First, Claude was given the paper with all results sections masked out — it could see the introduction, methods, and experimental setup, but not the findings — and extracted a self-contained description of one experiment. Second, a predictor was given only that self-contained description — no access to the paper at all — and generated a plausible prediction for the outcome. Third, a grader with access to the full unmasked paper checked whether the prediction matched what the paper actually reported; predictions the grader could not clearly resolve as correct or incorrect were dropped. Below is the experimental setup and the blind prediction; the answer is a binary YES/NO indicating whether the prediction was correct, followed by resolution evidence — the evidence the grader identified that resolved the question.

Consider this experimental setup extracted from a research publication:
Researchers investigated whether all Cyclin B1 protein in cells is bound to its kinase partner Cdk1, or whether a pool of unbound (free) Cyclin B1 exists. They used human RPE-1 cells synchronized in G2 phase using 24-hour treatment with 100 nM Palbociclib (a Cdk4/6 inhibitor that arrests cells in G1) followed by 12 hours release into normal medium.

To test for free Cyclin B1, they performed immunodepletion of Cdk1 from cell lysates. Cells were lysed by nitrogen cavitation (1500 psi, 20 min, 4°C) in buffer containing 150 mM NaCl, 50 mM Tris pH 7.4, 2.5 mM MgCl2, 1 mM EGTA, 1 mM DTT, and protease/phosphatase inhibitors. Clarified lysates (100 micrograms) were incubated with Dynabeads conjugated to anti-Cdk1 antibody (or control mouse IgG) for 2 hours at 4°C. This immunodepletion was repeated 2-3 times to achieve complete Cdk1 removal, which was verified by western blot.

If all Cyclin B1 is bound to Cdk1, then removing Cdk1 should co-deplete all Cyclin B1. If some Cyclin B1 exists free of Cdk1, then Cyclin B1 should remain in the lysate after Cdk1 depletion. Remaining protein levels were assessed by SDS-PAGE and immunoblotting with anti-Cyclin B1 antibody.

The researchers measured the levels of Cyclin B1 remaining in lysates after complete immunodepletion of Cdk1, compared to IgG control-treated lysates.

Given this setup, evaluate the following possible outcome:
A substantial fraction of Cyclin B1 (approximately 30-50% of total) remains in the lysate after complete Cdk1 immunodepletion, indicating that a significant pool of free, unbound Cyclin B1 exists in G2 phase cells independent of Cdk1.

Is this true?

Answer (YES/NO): NO